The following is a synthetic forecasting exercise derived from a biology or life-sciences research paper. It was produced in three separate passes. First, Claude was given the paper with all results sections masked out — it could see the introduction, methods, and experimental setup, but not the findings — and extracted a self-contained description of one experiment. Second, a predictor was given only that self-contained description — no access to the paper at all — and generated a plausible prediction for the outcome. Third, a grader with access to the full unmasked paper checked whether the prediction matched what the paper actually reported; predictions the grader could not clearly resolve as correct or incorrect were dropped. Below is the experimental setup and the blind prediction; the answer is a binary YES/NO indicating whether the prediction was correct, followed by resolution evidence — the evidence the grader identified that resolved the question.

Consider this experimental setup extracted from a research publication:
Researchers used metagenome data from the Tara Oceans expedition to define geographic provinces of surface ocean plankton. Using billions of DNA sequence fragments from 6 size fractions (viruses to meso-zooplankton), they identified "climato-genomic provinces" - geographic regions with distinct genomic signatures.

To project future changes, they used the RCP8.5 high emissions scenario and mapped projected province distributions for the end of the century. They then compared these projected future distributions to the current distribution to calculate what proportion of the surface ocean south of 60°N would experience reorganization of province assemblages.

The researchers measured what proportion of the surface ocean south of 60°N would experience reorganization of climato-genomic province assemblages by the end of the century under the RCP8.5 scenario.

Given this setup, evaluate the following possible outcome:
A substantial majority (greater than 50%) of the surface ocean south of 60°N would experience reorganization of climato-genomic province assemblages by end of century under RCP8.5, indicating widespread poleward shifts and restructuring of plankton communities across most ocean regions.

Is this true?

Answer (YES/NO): NO